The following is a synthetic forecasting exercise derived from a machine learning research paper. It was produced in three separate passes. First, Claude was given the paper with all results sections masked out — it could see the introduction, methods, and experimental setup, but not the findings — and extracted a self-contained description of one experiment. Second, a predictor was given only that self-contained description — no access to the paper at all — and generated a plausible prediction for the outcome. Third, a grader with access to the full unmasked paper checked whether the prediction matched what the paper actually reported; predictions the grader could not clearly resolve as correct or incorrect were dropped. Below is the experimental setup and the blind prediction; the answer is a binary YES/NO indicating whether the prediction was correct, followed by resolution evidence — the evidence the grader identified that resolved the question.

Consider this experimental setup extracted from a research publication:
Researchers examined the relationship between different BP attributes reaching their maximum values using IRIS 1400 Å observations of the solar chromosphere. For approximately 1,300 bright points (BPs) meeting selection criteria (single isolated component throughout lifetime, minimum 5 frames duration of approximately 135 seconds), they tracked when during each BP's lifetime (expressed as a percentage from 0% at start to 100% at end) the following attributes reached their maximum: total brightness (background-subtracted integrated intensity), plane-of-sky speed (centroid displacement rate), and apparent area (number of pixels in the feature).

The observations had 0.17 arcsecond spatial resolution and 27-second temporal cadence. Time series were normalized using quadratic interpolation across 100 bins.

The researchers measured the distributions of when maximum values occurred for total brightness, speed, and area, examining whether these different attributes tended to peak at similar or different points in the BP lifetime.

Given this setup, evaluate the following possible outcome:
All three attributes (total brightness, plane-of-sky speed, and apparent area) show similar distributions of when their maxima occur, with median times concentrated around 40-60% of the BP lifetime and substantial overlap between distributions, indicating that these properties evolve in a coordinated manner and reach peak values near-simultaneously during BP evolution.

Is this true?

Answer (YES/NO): NO